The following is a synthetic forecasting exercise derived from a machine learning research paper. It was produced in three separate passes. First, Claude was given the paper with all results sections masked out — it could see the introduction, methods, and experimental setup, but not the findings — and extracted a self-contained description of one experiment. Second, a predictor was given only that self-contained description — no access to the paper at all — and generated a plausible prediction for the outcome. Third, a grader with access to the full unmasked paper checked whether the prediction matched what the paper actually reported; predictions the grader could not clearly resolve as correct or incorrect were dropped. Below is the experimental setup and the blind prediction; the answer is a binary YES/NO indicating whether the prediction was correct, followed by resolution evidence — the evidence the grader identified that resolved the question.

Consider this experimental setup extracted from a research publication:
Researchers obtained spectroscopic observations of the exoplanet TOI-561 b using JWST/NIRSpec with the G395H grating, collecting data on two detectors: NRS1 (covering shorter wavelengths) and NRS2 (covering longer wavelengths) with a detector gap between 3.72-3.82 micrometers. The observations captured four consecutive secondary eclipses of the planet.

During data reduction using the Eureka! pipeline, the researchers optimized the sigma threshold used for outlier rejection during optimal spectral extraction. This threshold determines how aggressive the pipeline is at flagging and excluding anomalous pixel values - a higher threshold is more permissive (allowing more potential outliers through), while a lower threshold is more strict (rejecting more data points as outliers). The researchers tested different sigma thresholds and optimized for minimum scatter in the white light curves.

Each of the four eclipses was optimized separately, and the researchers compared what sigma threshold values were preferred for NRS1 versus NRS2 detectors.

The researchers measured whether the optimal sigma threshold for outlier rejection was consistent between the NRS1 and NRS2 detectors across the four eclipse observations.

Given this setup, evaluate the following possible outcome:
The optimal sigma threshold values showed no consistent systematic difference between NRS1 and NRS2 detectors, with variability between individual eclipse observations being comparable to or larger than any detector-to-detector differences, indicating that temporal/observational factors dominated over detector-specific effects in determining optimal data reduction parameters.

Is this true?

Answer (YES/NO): NO